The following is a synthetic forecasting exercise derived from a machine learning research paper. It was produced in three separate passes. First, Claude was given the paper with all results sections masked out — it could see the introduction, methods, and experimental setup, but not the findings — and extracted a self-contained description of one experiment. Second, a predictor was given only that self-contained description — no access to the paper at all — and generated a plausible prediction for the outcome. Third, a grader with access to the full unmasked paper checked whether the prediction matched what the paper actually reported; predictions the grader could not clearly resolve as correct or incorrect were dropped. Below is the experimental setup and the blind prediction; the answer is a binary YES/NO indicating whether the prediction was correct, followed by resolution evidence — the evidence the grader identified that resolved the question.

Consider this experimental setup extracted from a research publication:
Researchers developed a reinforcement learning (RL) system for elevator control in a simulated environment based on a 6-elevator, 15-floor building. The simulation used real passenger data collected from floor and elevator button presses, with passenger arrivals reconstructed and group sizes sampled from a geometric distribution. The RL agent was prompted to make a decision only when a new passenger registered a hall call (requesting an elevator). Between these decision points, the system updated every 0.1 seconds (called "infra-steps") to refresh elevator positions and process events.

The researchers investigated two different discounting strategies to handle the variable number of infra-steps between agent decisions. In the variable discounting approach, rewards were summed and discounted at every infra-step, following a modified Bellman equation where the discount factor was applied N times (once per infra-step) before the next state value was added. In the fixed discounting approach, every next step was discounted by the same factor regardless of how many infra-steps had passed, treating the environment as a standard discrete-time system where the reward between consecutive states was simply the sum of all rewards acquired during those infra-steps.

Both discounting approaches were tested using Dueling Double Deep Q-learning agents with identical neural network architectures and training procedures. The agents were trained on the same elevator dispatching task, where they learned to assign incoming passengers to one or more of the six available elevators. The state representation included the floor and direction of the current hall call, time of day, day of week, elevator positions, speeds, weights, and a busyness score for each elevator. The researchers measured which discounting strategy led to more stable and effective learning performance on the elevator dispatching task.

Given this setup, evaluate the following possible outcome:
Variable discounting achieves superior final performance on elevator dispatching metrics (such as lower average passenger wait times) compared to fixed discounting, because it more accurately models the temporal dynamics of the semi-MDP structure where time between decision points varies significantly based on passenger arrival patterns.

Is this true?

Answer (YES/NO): NO